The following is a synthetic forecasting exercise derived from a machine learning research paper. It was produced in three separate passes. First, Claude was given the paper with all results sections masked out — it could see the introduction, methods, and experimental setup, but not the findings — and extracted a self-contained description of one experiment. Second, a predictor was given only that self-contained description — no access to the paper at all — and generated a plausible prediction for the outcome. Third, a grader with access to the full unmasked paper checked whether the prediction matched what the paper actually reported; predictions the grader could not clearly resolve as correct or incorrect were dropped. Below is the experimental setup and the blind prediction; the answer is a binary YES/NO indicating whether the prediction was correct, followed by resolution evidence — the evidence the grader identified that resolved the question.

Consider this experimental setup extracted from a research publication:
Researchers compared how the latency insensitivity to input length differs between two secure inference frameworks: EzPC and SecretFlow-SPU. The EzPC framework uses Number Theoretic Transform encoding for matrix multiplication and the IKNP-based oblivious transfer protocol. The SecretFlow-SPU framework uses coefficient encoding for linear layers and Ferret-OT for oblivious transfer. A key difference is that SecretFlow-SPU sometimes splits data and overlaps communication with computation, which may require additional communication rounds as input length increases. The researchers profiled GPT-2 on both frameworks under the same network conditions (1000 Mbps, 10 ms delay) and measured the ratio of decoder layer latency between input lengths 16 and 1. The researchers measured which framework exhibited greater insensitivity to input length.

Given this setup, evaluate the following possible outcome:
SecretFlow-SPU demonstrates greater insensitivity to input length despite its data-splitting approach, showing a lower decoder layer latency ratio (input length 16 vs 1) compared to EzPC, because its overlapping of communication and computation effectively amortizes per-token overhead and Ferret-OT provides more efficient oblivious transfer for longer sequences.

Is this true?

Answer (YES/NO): NO